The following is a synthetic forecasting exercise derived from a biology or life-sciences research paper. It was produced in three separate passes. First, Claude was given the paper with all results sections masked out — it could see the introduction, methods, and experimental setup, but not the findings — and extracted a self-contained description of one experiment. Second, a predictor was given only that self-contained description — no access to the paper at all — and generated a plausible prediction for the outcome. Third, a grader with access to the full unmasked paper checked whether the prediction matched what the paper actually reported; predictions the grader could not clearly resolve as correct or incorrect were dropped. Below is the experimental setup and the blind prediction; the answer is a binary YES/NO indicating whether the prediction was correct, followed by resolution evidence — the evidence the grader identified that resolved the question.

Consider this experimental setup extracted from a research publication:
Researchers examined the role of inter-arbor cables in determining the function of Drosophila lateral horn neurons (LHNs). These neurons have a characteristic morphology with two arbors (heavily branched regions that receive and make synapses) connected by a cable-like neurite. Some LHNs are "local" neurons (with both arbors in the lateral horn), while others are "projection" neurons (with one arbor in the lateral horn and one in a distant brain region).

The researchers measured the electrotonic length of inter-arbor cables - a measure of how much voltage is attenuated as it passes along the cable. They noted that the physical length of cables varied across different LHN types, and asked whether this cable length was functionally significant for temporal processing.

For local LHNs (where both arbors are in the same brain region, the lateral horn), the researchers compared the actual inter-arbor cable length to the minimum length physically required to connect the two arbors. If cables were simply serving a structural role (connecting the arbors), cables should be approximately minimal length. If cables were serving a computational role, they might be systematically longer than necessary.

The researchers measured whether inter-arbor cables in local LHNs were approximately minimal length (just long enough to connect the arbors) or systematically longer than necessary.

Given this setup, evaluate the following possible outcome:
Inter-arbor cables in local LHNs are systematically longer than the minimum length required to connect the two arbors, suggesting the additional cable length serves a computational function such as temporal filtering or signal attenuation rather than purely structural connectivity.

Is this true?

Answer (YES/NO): YES